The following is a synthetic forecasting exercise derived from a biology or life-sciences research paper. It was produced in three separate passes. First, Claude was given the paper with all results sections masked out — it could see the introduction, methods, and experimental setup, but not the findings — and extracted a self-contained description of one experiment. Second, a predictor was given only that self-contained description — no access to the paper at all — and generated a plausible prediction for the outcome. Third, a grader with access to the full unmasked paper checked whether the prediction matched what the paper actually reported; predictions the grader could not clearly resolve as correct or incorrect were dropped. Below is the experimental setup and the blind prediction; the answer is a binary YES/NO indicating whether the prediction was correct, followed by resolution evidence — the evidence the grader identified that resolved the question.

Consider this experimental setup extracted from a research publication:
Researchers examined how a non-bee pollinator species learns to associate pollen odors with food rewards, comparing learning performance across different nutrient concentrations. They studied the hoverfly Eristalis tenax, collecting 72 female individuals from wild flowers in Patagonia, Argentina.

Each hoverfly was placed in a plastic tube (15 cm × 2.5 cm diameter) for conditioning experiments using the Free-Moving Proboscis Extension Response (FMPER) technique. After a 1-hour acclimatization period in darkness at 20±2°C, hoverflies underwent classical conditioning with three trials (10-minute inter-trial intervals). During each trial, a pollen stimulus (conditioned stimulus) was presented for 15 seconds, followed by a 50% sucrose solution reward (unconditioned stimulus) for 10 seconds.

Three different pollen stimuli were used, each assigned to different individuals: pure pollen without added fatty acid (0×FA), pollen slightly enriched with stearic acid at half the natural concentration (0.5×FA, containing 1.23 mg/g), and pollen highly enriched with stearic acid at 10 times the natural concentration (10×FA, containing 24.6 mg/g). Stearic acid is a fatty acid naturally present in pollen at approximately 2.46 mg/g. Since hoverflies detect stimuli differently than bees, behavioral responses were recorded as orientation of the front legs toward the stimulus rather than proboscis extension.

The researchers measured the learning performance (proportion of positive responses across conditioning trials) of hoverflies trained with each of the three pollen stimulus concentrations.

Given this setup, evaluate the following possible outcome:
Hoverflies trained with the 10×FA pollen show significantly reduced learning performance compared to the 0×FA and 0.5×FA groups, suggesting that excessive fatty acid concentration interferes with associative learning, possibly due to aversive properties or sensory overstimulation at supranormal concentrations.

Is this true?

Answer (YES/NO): NO